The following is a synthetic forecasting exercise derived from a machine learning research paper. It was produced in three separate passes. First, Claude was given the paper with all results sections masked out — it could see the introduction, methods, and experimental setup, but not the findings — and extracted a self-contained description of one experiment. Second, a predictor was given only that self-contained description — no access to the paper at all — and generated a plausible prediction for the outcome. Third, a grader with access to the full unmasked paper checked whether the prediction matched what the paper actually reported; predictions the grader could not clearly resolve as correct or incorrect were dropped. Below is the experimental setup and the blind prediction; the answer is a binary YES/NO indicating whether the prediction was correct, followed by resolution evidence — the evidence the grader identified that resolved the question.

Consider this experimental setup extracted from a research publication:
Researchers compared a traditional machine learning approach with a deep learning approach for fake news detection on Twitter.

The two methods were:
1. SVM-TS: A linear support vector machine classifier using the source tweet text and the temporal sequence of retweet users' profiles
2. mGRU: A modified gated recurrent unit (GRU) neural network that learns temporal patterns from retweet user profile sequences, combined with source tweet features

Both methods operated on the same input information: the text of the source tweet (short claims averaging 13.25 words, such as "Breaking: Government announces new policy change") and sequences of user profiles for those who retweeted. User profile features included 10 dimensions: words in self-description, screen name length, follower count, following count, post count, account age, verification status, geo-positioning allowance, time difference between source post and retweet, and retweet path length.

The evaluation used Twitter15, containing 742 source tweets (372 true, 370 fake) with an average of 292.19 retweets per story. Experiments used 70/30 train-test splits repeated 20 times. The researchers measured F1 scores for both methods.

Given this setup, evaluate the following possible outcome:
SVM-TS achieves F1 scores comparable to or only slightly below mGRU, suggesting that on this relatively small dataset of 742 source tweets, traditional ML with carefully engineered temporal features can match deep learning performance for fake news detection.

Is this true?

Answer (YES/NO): NO